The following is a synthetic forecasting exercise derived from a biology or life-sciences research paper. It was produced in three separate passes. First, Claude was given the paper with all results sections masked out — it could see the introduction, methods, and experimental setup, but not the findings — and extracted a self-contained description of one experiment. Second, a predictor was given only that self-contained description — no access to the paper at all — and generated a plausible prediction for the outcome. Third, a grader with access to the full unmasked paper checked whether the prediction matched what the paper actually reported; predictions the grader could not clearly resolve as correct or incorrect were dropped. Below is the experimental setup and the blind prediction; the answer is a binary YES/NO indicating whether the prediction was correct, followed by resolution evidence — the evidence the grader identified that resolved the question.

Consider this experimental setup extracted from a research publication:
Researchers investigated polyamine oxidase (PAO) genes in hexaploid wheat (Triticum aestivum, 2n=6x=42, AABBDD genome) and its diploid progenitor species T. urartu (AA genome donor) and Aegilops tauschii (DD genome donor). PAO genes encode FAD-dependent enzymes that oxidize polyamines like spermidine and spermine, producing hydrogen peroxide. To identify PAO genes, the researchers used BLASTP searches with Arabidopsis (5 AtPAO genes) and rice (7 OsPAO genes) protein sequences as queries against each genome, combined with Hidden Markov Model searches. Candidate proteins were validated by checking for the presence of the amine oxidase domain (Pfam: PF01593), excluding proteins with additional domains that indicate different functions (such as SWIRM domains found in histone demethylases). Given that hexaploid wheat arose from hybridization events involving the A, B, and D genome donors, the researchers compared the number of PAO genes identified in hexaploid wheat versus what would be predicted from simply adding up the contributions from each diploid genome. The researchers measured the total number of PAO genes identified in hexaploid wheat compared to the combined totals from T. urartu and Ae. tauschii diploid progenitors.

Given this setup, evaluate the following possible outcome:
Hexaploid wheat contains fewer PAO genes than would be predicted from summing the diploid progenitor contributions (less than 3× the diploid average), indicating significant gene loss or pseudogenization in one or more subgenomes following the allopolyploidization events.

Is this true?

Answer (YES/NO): NO